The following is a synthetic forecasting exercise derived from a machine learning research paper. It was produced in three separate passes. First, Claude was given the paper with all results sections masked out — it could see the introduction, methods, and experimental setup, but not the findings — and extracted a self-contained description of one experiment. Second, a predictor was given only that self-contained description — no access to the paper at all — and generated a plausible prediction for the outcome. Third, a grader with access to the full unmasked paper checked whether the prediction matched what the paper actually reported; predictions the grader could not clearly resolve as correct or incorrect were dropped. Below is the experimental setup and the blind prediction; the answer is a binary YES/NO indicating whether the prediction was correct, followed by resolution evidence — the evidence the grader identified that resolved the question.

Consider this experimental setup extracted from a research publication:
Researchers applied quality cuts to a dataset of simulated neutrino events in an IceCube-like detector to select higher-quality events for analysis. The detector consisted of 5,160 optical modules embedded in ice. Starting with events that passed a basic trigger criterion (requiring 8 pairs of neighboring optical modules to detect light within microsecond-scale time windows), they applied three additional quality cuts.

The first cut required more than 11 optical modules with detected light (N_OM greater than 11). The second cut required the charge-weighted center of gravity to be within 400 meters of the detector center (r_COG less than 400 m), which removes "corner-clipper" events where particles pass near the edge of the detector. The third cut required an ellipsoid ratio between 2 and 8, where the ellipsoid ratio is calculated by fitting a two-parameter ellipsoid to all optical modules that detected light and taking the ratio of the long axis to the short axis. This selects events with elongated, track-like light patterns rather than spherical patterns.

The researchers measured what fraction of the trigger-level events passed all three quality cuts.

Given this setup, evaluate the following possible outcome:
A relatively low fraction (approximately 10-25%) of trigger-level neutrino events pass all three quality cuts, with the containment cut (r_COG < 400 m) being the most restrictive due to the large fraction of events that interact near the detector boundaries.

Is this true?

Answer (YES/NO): NO